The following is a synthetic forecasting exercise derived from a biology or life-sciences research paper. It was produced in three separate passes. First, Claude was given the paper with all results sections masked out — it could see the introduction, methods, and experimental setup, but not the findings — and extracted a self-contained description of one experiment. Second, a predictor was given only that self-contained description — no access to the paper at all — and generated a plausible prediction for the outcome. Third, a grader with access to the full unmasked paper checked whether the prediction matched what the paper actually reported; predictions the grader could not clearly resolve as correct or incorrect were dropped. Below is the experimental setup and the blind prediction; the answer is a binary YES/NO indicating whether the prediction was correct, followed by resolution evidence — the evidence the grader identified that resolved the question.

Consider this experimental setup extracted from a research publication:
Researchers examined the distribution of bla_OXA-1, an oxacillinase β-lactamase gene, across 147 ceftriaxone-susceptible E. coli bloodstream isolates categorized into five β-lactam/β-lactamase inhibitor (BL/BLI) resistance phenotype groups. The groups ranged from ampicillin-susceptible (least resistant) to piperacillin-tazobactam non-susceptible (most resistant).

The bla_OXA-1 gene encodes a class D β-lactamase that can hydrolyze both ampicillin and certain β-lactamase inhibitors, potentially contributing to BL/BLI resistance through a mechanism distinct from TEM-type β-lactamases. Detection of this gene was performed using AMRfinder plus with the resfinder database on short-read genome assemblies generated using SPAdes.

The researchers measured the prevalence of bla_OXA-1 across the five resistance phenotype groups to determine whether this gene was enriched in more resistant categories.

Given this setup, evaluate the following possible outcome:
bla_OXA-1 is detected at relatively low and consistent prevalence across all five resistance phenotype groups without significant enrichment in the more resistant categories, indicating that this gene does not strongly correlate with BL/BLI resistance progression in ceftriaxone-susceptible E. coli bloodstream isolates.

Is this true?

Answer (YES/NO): NO